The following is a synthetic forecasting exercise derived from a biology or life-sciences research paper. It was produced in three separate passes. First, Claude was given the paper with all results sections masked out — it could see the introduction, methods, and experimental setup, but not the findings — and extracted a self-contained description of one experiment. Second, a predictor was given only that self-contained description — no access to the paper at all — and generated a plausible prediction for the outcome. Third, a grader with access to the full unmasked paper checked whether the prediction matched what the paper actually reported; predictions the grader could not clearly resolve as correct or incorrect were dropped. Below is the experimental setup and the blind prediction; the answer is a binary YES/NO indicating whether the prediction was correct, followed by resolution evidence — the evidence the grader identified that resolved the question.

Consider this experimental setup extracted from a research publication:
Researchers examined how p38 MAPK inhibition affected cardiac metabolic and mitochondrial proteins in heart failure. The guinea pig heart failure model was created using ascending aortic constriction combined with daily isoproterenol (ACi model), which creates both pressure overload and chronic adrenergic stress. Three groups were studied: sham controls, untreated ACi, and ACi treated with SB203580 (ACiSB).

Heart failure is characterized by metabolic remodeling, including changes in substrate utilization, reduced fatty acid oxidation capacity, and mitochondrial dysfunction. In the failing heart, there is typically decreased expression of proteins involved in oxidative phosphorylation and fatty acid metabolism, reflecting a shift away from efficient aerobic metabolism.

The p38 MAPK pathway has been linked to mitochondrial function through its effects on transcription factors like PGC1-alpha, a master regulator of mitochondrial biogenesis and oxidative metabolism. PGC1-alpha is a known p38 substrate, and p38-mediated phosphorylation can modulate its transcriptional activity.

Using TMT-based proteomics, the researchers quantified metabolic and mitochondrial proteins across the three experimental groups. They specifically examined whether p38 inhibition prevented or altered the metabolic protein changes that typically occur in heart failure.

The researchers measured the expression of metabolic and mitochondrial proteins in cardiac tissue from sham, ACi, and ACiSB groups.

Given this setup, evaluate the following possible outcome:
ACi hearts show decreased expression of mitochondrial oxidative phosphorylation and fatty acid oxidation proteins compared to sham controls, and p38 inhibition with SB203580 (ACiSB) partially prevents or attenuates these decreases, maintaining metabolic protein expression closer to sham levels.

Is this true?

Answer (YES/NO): YES